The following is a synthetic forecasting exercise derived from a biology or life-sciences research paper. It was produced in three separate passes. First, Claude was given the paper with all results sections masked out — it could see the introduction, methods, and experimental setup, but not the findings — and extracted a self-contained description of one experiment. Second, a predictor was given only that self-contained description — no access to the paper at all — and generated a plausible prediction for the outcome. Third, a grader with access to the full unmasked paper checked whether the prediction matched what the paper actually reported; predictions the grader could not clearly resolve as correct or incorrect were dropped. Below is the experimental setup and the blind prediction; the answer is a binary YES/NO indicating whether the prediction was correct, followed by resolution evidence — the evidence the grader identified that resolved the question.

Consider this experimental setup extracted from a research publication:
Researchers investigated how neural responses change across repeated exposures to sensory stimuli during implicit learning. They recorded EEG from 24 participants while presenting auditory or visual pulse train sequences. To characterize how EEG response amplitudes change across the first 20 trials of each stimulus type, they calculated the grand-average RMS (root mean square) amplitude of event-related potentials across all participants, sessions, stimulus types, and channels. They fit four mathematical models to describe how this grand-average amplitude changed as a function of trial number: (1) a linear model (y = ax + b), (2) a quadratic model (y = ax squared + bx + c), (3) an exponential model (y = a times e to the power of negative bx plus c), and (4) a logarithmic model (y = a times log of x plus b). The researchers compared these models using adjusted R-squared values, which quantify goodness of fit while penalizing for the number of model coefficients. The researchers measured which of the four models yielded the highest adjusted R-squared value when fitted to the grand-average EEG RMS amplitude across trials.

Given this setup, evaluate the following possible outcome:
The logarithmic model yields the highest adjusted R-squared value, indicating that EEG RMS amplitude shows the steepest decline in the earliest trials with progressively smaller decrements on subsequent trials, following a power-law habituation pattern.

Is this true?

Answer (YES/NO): NO